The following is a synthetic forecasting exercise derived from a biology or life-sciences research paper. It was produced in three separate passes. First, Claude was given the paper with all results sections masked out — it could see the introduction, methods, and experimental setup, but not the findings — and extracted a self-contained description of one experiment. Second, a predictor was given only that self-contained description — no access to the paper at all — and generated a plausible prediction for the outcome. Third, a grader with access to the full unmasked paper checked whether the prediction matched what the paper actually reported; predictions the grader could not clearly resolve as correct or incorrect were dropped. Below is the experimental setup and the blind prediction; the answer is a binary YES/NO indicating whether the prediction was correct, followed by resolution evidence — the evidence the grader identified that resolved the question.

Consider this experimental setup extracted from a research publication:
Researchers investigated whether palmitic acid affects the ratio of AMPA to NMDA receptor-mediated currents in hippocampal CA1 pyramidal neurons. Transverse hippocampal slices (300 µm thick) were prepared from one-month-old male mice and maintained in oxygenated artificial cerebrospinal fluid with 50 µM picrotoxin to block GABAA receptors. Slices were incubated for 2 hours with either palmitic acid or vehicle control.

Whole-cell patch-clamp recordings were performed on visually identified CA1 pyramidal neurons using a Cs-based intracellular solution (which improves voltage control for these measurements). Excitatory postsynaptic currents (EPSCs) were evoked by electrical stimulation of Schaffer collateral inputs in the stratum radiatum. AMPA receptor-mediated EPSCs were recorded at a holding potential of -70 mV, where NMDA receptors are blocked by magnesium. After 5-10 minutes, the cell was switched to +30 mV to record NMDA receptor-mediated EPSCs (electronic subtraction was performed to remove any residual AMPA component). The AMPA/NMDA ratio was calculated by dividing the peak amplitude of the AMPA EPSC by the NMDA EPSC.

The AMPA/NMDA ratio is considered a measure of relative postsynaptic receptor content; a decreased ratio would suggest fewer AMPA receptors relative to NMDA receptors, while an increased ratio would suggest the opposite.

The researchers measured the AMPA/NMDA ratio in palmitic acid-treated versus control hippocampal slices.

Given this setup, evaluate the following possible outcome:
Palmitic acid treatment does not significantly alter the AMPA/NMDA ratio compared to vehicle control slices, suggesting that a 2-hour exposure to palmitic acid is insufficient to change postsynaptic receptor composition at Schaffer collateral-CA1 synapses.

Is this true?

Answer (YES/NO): NO